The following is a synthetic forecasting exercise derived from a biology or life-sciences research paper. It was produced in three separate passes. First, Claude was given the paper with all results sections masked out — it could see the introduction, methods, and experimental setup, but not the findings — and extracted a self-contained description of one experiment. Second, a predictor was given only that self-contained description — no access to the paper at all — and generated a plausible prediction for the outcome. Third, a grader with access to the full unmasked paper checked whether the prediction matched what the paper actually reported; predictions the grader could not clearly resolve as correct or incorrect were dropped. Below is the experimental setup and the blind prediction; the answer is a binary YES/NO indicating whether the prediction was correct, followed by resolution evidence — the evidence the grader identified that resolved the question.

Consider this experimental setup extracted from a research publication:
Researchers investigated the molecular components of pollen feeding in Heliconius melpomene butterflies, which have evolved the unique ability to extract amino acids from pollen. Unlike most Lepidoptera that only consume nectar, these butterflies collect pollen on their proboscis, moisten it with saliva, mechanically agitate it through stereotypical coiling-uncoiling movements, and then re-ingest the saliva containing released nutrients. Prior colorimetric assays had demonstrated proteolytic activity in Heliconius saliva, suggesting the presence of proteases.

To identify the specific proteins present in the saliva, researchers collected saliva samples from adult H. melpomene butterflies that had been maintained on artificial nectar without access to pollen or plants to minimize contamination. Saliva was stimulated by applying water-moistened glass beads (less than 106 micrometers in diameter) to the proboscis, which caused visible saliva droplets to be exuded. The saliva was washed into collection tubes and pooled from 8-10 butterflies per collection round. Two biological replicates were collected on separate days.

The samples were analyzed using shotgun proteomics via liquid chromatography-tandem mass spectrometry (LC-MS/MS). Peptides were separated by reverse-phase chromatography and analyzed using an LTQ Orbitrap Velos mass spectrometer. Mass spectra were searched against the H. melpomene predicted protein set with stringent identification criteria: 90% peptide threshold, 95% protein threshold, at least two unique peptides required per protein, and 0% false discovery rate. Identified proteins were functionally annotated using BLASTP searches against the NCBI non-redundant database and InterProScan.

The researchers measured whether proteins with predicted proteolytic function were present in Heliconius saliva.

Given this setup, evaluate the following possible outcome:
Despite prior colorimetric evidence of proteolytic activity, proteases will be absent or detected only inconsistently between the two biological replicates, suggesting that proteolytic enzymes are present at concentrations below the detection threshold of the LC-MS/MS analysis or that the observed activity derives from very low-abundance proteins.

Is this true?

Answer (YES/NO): NO